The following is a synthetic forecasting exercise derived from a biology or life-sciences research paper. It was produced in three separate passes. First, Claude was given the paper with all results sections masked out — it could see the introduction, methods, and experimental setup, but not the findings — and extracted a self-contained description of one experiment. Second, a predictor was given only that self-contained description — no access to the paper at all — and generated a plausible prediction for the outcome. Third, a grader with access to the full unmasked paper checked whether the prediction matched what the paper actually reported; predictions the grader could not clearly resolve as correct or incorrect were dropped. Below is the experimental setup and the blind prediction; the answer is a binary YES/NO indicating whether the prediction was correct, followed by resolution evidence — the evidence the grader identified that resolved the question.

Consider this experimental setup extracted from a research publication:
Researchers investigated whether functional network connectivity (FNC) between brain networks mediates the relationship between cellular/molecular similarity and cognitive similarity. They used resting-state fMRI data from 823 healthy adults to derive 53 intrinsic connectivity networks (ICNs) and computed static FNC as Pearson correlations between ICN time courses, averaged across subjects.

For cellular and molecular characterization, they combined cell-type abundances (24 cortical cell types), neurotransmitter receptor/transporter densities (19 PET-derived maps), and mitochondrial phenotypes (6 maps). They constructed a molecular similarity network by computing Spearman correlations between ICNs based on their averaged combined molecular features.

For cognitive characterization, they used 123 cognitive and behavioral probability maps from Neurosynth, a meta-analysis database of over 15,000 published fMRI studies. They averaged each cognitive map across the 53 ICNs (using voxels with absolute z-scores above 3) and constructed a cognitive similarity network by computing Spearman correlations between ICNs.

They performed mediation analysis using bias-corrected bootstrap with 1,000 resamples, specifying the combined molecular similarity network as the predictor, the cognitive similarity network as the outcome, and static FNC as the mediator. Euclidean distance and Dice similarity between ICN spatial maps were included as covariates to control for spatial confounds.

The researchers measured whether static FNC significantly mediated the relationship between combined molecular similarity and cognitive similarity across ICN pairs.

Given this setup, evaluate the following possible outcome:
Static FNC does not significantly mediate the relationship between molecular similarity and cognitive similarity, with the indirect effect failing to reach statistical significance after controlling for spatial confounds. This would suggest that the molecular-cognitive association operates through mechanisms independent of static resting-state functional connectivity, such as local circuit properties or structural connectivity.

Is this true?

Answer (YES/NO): NO